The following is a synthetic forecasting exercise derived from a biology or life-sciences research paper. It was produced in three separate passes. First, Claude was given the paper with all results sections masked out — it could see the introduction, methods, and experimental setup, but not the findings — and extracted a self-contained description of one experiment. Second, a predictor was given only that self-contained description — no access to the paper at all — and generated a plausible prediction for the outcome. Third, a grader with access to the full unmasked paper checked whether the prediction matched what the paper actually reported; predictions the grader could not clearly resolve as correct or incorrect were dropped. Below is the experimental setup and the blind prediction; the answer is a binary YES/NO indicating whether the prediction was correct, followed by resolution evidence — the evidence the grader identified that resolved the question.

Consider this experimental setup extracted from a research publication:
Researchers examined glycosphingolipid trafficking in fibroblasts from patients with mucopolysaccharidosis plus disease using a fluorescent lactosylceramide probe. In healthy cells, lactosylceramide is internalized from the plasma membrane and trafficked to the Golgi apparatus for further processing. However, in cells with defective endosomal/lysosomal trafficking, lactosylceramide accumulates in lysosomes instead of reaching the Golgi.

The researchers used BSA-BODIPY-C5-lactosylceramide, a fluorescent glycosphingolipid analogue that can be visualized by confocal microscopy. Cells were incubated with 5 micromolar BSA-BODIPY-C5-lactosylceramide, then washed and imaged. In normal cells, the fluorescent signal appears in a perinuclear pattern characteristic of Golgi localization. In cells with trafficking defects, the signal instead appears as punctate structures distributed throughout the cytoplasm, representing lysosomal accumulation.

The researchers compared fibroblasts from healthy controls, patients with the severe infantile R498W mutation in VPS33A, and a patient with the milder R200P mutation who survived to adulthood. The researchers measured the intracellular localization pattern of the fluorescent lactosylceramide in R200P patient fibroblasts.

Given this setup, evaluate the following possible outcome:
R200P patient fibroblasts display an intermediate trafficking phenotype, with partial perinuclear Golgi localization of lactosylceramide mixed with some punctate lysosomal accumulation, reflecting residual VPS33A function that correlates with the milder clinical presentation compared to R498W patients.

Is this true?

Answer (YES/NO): NO